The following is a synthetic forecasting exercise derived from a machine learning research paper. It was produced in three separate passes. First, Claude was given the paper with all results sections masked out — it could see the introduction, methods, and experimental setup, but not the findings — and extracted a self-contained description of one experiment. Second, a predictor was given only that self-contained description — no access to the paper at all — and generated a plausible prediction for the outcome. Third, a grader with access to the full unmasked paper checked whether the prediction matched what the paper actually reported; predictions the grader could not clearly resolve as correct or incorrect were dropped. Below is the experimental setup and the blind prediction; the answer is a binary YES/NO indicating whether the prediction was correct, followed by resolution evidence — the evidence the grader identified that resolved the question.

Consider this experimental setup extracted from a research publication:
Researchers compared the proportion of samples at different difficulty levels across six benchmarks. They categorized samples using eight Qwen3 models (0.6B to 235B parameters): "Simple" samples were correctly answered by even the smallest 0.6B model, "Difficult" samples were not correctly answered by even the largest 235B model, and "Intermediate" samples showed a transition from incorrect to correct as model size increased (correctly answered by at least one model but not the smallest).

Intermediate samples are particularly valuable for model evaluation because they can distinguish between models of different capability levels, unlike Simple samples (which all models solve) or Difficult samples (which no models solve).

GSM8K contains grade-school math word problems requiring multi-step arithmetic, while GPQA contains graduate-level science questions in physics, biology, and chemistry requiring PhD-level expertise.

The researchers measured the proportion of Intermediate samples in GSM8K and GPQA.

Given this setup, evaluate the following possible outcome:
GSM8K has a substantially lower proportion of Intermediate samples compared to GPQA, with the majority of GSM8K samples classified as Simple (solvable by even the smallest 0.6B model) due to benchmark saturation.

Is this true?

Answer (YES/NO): NO